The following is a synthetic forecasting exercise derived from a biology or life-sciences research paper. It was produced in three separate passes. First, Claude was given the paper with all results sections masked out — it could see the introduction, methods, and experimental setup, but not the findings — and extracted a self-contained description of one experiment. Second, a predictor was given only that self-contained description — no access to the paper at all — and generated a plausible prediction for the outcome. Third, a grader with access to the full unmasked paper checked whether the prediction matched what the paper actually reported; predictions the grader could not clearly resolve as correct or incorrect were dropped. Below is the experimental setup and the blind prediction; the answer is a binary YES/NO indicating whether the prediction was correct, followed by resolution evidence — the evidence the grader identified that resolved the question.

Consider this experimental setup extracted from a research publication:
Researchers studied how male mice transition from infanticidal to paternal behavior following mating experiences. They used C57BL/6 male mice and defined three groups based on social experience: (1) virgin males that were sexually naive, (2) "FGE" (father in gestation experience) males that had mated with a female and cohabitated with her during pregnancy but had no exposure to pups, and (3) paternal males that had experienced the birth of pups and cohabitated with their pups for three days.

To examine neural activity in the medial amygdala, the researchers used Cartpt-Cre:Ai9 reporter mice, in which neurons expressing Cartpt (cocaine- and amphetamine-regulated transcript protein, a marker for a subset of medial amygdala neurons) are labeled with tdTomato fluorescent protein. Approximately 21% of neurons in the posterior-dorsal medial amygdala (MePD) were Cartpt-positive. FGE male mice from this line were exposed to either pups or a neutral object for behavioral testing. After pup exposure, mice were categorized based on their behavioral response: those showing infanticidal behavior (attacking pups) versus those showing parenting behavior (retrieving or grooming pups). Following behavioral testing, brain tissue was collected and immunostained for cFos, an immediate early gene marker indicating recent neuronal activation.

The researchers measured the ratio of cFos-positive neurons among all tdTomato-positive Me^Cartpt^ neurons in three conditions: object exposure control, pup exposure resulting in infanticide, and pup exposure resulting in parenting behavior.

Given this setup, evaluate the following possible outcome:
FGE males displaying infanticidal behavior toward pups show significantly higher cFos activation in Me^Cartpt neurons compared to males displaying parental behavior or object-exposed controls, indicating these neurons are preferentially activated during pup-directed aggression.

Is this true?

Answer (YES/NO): NO